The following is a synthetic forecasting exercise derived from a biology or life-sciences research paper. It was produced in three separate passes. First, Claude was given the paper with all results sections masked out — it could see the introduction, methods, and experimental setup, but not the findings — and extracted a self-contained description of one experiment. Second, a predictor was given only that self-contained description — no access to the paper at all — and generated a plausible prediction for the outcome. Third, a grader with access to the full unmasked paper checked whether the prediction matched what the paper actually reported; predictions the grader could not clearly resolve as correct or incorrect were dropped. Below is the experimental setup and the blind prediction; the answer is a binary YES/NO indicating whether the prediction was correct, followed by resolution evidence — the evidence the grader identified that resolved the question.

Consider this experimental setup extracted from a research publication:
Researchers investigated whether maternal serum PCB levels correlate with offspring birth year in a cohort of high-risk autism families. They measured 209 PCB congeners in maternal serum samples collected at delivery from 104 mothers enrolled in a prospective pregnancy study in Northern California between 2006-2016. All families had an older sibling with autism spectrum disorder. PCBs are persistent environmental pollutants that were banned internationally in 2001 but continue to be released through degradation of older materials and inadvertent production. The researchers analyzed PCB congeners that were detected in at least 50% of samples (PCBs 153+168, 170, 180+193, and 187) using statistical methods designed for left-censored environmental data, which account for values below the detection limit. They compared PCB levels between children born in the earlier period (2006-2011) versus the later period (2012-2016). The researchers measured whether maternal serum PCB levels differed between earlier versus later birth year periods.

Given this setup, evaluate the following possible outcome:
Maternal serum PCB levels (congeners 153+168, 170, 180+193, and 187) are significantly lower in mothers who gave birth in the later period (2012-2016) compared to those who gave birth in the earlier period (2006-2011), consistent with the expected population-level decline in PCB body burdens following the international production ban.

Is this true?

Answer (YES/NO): NO